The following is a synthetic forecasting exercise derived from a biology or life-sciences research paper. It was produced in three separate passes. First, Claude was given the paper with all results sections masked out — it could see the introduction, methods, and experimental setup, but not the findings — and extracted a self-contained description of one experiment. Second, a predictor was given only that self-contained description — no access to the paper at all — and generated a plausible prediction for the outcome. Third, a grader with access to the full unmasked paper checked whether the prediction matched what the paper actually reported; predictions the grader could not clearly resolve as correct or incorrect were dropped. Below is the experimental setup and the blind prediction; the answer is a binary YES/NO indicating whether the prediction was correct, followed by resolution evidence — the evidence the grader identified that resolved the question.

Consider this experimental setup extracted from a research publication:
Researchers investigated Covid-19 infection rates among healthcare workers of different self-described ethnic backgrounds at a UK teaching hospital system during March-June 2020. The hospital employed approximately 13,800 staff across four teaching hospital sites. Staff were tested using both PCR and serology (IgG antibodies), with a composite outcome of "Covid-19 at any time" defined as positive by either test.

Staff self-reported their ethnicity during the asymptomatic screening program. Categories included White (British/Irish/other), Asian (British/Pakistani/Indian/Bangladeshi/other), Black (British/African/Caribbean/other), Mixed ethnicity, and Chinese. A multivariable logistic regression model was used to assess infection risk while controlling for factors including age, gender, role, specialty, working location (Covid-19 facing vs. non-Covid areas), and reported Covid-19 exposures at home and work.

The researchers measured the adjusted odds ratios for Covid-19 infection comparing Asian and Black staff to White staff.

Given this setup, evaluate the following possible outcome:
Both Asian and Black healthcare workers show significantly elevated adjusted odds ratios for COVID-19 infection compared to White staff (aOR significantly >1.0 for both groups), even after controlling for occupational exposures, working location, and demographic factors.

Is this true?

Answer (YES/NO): YES